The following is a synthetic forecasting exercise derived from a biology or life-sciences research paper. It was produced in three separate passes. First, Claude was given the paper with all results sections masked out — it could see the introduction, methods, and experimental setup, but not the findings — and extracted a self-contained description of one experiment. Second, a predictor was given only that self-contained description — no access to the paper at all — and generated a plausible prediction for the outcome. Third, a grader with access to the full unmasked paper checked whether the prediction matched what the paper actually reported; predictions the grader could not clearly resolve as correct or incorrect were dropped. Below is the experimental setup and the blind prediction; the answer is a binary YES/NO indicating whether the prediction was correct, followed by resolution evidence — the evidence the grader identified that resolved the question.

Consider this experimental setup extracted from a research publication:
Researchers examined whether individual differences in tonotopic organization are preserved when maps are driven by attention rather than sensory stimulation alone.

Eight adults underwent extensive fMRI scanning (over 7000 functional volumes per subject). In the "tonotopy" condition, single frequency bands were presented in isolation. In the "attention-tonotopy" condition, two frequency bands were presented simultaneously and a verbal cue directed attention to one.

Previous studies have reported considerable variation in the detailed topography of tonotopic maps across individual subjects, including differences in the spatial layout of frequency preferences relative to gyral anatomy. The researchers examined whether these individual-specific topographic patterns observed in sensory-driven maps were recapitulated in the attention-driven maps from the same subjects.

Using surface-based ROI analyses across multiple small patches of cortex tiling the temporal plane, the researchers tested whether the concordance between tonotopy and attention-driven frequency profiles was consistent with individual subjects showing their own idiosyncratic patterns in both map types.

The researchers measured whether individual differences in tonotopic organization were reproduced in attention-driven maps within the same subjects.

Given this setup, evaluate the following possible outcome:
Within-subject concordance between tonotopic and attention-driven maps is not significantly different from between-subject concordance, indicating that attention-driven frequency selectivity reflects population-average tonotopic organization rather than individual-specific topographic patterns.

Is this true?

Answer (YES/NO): NO